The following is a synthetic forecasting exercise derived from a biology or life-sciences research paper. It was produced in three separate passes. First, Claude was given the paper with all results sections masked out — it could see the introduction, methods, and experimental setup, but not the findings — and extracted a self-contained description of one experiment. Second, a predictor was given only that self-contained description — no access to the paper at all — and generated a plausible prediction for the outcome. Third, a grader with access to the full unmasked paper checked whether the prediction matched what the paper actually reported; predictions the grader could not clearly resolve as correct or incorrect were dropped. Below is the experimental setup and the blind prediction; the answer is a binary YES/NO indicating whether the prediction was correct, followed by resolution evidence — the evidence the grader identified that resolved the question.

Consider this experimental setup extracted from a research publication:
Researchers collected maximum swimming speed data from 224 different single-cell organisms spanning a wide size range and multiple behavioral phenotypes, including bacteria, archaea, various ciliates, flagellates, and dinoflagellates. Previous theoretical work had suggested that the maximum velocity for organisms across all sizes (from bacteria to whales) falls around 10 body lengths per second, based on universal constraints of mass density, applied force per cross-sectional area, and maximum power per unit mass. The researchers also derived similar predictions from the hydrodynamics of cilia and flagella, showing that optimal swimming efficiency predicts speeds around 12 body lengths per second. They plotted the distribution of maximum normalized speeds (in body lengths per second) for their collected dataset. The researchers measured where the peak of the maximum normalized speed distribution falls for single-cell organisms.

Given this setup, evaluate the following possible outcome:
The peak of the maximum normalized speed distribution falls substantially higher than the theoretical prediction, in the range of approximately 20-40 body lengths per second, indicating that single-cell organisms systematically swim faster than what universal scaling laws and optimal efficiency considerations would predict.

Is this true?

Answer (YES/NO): NO